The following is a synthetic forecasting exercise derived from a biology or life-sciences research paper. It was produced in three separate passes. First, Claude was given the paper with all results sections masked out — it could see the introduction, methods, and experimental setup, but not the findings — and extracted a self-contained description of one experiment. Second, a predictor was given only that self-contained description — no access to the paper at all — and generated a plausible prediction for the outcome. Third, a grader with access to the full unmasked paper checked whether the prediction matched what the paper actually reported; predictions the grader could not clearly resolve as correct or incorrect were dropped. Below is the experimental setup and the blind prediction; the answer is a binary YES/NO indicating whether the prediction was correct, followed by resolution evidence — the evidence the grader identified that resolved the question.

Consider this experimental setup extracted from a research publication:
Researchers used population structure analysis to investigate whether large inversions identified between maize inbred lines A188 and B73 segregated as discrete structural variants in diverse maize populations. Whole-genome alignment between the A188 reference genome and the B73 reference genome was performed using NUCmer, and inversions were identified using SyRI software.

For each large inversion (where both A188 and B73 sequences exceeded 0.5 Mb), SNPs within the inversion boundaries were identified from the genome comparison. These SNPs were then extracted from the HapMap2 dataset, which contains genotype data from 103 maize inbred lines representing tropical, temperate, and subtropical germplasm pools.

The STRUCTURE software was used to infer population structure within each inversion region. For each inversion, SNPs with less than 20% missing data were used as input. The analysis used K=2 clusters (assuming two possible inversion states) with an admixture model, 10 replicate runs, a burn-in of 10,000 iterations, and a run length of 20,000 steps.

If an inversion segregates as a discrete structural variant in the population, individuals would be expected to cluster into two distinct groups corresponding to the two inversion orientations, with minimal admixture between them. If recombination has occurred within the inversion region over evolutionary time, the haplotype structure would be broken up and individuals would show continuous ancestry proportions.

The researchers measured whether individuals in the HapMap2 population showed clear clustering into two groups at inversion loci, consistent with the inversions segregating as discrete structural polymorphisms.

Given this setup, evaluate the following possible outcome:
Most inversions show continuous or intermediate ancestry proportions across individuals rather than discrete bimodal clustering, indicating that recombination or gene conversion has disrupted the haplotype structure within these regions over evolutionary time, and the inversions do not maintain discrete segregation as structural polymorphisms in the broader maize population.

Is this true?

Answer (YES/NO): NO